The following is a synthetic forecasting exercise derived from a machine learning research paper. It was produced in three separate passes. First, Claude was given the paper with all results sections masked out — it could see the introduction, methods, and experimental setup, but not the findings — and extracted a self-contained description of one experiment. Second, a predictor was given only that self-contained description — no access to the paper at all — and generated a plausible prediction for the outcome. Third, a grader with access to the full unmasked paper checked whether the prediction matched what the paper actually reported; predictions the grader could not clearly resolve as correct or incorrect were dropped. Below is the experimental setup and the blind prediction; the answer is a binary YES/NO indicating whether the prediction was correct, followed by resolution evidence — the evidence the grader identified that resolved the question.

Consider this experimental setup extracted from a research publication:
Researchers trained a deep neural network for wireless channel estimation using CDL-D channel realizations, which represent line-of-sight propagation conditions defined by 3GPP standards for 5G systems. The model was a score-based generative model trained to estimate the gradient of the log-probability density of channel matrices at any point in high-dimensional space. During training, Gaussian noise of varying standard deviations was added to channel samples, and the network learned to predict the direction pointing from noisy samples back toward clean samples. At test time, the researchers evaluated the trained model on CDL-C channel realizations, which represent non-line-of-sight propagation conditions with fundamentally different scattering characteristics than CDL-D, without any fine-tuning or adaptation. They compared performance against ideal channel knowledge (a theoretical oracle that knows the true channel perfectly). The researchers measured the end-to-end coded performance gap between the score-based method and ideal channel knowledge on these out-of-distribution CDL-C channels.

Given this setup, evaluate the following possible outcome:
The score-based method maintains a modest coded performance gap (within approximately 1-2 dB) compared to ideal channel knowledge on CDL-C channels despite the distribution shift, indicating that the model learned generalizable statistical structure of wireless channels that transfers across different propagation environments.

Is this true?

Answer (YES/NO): YES